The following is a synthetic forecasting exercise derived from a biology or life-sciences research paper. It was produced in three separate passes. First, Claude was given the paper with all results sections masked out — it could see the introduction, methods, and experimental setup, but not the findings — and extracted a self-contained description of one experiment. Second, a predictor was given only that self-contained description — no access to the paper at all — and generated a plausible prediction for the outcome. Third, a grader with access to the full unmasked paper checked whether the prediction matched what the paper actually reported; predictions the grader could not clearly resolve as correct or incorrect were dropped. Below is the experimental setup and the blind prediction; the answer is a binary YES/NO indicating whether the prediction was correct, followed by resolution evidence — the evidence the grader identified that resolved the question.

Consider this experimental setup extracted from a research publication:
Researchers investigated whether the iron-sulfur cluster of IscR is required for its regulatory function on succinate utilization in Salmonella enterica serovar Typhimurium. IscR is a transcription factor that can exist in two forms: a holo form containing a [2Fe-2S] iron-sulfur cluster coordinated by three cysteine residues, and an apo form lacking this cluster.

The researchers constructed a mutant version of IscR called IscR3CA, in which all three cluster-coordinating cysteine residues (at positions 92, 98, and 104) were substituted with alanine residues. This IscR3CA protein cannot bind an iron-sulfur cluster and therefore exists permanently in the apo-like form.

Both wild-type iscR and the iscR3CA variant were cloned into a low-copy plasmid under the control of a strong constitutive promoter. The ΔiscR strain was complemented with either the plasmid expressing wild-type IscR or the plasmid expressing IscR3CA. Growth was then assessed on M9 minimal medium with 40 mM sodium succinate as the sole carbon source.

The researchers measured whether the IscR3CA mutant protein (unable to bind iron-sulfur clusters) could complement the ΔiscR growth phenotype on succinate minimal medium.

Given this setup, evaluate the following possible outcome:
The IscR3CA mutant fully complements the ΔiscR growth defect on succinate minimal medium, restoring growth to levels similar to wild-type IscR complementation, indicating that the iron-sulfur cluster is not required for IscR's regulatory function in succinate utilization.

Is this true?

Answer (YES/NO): YES